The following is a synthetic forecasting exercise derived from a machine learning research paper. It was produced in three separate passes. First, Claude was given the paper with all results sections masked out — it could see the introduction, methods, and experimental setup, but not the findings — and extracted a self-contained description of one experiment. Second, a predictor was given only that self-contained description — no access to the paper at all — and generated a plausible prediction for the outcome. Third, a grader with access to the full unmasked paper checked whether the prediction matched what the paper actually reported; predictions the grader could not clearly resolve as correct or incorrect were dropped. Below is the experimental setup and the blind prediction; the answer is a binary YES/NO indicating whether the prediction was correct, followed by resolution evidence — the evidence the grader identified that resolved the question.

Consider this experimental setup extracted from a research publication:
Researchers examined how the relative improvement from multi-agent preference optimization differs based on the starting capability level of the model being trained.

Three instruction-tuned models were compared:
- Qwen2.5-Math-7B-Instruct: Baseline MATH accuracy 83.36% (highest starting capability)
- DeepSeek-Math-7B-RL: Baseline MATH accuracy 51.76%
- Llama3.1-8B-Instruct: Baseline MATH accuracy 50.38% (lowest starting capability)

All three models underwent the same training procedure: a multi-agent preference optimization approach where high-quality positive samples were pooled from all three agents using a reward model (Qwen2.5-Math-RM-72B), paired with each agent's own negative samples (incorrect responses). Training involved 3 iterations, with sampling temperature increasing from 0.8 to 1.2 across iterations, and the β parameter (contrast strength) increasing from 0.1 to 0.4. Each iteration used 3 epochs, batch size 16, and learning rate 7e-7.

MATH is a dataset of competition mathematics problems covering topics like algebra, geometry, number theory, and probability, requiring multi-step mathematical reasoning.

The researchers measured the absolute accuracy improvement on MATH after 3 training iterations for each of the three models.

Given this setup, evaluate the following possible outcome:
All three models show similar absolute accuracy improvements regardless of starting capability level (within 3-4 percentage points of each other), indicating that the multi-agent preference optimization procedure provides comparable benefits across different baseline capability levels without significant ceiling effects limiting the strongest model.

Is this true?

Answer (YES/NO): NO